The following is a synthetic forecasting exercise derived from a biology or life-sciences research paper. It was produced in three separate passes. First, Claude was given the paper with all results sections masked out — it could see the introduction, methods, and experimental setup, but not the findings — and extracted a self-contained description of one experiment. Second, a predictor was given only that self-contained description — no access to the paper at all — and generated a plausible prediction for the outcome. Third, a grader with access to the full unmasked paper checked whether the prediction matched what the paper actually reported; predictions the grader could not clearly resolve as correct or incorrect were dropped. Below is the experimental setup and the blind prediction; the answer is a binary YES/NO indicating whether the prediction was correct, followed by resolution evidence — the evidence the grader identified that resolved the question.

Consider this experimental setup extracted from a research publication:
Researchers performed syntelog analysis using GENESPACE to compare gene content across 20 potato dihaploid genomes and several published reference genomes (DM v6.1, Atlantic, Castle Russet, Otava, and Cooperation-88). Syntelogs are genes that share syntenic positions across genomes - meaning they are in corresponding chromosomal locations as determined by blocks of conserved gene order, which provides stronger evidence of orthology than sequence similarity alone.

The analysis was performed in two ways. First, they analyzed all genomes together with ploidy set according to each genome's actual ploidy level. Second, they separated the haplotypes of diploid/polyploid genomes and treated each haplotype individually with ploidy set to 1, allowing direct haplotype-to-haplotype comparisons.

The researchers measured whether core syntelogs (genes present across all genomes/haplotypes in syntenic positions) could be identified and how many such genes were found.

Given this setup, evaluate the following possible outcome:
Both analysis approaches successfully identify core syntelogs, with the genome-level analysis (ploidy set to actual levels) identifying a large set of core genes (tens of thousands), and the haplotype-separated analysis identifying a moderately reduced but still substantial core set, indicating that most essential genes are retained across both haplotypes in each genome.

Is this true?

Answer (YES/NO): NO